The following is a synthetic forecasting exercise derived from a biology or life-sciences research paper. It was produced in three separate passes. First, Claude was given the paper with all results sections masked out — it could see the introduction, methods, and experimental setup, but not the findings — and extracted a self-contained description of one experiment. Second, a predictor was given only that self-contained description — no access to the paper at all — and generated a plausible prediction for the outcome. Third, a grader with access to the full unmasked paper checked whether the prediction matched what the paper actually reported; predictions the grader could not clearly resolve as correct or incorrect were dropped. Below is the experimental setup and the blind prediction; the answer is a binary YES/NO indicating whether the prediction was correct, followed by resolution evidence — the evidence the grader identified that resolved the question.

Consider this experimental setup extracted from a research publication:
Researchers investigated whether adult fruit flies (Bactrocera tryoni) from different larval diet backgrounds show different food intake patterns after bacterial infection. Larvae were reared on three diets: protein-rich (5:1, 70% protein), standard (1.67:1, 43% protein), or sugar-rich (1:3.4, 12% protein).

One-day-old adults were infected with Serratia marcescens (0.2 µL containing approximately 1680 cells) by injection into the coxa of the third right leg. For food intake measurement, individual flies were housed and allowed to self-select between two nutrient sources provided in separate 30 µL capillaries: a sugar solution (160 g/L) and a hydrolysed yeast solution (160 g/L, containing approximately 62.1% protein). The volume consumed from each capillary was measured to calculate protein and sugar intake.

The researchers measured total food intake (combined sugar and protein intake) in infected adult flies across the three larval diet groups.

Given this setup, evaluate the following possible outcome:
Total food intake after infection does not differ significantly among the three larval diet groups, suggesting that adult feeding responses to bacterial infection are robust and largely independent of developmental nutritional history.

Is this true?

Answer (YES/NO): NO